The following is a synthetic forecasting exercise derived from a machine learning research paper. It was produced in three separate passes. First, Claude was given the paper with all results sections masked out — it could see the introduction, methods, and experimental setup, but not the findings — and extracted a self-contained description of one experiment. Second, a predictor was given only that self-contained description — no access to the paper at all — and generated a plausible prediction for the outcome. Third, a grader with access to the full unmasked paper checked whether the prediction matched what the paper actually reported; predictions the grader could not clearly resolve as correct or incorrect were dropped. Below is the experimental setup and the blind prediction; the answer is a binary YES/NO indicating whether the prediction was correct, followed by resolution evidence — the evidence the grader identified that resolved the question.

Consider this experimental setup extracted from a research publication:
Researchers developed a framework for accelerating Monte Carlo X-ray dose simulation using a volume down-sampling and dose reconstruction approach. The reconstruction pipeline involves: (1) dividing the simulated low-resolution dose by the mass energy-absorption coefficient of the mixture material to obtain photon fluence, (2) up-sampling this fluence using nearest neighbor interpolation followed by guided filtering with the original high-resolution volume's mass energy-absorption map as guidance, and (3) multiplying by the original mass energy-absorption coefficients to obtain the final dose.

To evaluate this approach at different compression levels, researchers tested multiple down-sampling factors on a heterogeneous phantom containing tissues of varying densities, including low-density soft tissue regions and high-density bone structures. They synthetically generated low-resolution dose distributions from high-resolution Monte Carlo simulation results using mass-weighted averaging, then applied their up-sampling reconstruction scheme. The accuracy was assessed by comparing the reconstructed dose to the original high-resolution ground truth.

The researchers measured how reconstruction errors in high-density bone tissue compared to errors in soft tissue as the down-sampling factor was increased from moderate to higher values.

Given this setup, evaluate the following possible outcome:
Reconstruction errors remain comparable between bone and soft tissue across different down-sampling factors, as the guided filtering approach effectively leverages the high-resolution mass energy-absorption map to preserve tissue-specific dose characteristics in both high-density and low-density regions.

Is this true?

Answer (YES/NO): NO